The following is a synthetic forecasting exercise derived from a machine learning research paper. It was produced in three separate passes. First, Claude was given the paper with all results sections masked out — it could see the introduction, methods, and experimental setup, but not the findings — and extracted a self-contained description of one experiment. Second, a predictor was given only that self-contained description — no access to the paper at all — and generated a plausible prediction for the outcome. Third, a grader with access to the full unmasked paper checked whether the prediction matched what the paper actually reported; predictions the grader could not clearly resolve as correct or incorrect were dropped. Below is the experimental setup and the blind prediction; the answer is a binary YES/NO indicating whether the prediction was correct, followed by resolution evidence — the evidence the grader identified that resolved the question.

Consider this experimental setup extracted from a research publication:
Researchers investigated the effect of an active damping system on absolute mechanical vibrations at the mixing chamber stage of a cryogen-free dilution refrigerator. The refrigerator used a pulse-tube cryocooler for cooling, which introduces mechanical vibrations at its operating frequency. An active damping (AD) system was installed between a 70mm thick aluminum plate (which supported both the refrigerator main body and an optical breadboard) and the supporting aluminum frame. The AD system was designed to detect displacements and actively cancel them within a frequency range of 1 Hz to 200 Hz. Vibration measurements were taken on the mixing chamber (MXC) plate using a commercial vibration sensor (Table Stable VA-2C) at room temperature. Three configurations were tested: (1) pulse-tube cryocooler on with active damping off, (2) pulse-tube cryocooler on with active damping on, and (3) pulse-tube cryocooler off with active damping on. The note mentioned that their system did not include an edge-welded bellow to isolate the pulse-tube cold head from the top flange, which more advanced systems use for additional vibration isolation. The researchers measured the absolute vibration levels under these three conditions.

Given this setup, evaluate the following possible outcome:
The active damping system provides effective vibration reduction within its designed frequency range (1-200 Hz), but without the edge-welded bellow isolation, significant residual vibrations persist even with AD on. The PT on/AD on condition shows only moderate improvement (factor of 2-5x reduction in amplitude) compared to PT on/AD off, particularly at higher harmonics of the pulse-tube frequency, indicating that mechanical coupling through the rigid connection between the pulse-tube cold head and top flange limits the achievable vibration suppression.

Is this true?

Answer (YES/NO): YES